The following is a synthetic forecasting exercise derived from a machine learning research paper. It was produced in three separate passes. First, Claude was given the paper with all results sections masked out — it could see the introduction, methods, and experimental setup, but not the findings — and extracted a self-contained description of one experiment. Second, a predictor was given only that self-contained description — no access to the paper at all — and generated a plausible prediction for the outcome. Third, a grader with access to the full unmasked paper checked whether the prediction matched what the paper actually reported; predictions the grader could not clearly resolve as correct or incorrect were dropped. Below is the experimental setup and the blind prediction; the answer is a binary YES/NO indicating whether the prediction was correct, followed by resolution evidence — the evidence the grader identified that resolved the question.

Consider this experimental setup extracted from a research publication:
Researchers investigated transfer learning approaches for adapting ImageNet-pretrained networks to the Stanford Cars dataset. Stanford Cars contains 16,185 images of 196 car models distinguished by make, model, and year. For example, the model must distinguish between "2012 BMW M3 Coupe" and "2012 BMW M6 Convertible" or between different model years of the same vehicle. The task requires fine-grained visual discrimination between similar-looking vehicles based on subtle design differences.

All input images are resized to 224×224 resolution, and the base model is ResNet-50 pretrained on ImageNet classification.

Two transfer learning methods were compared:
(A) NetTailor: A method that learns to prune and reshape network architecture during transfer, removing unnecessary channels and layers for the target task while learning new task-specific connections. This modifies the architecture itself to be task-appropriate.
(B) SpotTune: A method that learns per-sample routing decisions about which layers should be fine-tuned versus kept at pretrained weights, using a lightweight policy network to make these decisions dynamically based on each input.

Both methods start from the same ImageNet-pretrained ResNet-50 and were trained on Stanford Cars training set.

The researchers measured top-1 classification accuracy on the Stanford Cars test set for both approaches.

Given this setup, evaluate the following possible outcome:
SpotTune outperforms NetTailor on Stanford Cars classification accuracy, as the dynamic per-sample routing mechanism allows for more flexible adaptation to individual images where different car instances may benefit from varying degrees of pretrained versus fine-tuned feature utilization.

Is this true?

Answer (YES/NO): YES